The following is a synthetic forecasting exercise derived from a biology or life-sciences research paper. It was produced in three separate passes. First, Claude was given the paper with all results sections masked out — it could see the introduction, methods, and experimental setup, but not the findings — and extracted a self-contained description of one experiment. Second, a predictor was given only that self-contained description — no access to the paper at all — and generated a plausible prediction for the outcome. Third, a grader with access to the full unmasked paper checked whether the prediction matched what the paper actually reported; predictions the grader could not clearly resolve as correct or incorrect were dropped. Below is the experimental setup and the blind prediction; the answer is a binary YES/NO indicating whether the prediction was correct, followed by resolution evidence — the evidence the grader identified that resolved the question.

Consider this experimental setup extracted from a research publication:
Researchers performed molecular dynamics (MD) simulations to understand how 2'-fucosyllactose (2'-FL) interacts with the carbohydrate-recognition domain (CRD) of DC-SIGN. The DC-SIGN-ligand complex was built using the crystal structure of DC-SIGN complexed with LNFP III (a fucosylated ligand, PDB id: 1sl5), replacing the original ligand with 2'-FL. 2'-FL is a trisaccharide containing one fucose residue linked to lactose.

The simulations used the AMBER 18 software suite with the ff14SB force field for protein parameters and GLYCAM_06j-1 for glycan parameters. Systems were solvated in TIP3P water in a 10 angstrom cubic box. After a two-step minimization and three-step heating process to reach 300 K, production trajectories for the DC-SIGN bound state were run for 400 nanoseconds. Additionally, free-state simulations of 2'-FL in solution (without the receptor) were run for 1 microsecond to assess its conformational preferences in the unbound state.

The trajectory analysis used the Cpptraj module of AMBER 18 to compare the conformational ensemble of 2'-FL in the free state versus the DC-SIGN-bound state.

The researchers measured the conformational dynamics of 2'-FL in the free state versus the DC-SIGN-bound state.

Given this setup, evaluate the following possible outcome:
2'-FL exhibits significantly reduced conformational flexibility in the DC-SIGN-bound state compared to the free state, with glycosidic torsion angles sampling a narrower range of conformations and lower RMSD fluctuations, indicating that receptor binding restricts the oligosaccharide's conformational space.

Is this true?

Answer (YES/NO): NO